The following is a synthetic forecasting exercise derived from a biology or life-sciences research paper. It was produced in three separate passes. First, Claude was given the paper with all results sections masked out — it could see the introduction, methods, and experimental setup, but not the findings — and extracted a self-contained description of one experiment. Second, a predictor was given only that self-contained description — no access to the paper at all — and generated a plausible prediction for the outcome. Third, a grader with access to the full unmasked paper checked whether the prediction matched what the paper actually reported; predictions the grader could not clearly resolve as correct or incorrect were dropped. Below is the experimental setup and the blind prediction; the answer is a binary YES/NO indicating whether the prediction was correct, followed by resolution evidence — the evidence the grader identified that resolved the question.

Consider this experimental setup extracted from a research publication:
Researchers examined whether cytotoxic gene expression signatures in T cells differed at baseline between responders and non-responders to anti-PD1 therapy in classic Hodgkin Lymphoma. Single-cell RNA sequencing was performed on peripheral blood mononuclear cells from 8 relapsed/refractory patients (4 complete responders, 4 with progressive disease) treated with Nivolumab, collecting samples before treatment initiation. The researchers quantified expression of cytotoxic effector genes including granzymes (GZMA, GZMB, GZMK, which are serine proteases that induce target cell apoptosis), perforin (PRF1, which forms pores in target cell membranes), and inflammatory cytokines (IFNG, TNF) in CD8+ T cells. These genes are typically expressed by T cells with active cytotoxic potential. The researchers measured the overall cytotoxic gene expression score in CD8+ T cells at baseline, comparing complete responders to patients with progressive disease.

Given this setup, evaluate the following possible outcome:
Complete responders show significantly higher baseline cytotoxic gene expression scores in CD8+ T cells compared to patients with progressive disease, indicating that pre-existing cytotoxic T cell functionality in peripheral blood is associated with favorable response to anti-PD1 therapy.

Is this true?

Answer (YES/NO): NO